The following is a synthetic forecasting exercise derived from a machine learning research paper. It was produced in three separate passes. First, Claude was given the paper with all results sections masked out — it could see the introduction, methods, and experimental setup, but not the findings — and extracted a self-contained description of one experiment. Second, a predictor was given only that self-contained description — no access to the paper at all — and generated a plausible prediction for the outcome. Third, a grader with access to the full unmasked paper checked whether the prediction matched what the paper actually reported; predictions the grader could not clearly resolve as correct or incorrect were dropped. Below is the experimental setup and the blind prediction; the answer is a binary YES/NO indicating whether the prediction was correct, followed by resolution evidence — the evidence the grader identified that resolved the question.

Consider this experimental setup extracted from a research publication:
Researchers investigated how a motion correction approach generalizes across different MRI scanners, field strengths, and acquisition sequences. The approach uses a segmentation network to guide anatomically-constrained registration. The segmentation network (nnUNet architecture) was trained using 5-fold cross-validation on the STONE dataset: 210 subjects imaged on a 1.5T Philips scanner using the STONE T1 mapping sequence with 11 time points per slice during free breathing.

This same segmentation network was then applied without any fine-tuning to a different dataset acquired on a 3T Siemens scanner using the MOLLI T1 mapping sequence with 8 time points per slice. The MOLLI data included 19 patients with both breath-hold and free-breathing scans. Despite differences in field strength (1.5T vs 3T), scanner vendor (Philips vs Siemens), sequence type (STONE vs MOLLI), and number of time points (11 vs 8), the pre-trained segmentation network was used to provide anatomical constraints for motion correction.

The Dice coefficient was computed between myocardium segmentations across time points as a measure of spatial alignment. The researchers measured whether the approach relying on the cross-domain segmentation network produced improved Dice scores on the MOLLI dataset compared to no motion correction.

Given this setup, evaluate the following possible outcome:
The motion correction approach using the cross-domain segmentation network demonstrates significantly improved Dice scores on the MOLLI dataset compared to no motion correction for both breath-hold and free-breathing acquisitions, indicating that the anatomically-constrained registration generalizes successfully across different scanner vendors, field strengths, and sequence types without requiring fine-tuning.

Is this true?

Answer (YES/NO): YES